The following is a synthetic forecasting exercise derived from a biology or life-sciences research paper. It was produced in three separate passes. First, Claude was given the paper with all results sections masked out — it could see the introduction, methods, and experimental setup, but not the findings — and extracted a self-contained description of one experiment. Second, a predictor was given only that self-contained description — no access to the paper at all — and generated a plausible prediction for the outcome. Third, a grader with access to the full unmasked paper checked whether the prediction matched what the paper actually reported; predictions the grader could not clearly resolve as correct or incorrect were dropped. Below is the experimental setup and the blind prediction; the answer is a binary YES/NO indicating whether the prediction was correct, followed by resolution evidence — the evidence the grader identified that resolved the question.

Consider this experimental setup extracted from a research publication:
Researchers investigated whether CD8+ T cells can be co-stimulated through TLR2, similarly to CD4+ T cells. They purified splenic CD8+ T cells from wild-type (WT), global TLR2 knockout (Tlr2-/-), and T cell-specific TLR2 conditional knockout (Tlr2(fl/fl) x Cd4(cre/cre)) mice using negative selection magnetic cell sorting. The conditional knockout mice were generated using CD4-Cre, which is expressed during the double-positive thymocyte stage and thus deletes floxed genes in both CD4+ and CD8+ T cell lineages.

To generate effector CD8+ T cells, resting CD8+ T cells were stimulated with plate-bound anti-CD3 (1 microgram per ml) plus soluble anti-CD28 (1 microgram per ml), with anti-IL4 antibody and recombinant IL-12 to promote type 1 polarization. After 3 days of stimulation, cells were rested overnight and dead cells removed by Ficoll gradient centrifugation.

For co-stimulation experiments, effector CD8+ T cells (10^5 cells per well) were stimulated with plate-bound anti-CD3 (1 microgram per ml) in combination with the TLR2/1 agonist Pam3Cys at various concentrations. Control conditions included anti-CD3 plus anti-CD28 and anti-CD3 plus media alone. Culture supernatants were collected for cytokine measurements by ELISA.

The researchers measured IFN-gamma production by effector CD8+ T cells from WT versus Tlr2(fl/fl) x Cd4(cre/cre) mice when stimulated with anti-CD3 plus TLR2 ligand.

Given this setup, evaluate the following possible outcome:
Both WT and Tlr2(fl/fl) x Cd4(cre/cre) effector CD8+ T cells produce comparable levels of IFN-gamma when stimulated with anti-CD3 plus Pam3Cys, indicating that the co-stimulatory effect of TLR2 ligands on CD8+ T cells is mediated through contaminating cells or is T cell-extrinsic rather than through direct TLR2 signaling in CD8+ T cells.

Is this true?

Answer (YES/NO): NO